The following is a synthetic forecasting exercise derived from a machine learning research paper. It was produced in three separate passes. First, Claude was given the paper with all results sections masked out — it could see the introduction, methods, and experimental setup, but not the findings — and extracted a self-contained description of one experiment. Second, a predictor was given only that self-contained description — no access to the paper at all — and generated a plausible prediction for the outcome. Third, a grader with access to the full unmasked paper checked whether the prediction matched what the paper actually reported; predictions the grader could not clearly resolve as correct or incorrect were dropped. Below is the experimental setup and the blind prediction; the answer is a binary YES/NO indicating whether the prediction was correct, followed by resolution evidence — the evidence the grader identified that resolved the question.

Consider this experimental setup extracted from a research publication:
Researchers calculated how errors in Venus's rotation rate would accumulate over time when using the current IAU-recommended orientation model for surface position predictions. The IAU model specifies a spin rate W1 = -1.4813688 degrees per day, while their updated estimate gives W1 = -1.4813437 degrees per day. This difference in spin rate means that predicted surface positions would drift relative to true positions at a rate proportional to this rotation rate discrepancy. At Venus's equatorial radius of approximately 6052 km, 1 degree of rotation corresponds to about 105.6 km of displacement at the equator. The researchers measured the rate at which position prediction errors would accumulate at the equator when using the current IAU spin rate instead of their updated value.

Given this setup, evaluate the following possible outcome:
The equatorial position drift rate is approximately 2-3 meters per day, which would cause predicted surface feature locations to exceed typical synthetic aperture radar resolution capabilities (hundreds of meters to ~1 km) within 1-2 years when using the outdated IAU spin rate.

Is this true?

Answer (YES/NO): YES